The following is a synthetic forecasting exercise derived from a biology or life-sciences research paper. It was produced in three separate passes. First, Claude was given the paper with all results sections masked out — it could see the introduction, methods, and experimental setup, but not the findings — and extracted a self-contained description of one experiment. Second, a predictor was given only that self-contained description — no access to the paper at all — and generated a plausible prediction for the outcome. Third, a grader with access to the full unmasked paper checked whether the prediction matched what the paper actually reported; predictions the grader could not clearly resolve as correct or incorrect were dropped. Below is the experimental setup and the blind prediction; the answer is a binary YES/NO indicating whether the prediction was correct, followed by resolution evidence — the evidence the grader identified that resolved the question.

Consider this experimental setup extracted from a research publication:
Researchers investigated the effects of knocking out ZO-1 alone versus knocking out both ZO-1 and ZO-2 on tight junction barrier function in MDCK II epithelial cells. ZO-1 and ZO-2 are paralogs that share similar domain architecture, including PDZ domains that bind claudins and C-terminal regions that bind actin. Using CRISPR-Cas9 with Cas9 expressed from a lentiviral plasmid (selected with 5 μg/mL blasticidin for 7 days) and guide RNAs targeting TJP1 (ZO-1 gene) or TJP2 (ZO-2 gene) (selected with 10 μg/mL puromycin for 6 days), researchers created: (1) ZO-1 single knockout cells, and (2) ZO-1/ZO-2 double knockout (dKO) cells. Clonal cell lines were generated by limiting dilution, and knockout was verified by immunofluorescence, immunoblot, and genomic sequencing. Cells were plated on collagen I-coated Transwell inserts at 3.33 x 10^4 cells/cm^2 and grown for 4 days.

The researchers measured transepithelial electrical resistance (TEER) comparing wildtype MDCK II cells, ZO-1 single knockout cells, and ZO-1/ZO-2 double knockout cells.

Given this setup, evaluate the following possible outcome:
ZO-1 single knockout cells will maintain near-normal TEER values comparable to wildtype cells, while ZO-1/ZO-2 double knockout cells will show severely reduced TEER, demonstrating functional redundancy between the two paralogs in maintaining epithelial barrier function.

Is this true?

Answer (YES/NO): YES